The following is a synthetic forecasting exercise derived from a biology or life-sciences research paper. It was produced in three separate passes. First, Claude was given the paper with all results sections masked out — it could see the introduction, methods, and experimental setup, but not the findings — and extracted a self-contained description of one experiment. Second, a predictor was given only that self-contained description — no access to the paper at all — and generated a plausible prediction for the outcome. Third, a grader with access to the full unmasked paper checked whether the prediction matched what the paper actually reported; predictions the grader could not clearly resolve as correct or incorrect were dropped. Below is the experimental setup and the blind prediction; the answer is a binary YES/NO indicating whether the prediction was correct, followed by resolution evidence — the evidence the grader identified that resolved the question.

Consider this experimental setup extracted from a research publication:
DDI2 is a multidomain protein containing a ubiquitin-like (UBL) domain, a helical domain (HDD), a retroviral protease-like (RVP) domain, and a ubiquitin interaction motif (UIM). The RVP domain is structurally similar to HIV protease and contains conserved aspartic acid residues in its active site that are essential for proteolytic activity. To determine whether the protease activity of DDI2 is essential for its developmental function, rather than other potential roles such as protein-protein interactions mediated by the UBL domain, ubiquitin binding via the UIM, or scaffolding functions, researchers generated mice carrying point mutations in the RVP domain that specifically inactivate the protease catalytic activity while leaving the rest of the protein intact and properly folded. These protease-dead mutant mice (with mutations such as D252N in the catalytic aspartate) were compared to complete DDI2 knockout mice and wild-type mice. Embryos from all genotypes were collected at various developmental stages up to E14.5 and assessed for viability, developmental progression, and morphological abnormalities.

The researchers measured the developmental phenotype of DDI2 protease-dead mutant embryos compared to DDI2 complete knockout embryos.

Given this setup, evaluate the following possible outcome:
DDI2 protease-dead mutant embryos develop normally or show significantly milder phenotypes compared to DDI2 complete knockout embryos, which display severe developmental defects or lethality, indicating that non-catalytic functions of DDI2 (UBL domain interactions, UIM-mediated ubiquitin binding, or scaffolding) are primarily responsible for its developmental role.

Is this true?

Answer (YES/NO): NO